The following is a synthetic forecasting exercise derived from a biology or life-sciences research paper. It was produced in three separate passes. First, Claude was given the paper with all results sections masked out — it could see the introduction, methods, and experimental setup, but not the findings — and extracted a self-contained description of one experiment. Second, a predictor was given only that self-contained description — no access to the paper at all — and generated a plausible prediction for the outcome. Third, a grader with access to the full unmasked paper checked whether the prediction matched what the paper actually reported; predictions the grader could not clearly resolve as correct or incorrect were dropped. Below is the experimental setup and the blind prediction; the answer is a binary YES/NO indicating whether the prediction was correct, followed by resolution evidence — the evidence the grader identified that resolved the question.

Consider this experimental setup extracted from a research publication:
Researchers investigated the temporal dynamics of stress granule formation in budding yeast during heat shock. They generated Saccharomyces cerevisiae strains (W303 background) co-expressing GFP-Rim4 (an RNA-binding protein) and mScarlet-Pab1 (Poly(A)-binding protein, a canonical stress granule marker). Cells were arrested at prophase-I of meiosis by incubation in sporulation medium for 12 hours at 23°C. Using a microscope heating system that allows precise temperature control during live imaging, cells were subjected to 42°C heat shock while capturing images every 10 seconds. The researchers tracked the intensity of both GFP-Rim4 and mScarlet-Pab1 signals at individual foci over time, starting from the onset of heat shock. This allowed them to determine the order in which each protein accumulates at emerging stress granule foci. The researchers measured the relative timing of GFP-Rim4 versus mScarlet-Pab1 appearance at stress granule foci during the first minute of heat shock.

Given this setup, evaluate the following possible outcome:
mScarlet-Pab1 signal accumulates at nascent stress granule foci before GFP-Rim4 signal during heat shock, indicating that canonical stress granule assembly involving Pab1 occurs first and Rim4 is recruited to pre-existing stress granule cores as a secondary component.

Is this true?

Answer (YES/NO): NO